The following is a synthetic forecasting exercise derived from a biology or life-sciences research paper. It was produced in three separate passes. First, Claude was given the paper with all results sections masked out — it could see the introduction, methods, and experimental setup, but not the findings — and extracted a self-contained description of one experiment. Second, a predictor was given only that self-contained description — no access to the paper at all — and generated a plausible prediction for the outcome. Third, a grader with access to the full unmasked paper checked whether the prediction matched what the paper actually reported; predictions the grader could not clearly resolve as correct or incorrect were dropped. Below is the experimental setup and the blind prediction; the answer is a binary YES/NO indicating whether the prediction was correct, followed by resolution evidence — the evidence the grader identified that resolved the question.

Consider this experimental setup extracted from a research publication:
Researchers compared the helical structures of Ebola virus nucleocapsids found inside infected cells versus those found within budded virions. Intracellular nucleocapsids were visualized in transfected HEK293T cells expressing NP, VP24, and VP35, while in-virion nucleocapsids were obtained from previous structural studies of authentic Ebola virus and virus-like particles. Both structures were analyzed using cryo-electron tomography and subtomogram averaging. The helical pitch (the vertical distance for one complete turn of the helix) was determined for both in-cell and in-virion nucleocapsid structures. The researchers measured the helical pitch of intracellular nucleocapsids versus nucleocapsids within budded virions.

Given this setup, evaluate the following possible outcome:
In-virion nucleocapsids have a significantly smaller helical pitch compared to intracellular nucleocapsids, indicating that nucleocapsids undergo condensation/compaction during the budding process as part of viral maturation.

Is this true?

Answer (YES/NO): YES